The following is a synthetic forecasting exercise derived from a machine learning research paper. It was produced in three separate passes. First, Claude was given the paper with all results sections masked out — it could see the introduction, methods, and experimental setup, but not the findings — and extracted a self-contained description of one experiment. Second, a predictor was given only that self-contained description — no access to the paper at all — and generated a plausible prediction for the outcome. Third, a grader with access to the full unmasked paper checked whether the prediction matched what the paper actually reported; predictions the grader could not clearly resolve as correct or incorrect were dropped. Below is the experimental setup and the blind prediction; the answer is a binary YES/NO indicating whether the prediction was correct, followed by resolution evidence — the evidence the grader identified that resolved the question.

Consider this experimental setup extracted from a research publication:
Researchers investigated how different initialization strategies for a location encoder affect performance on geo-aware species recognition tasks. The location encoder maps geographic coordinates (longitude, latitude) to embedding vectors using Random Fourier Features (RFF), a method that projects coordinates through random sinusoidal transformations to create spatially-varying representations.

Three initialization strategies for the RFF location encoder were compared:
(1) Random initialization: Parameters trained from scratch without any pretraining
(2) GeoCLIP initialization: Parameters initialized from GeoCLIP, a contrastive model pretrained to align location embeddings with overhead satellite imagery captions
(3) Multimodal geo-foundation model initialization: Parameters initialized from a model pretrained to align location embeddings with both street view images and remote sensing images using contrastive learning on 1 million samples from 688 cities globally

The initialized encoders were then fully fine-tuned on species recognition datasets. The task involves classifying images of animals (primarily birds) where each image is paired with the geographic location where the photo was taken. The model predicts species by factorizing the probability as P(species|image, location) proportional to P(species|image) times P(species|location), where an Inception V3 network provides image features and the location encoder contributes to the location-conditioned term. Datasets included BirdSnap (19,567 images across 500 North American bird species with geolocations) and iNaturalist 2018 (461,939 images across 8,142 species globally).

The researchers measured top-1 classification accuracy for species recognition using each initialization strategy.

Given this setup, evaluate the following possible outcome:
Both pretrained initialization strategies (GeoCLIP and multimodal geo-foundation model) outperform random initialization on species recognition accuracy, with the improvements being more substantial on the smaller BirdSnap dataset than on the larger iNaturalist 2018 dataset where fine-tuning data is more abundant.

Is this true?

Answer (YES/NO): YES